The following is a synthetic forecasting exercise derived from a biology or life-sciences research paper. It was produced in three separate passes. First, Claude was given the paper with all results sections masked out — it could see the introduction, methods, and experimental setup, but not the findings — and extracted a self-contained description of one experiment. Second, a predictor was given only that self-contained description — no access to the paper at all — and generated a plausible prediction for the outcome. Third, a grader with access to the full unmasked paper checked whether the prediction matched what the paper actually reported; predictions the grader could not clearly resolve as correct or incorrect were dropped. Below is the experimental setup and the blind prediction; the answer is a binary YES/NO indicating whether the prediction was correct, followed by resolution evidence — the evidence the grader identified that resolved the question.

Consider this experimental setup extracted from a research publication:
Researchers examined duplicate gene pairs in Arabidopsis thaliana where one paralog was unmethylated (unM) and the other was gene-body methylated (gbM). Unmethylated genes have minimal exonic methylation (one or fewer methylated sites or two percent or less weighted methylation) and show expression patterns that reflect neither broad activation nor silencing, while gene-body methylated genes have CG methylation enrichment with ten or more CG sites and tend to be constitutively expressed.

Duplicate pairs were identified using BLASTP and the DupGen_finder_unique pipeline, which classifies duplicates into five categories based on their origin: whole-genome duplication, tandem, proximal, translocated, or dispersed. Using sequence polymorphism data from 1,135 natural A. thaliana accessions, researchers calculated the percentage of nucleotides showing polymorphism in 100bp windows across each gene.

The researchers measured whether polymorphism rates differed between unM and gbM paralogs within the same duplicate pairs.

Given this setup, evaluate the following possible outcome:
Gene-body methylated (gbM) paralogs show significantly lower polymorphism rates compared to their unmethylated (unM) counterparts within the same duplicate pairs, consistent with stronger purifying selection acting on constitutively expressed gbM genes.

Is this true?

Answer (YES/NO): NO